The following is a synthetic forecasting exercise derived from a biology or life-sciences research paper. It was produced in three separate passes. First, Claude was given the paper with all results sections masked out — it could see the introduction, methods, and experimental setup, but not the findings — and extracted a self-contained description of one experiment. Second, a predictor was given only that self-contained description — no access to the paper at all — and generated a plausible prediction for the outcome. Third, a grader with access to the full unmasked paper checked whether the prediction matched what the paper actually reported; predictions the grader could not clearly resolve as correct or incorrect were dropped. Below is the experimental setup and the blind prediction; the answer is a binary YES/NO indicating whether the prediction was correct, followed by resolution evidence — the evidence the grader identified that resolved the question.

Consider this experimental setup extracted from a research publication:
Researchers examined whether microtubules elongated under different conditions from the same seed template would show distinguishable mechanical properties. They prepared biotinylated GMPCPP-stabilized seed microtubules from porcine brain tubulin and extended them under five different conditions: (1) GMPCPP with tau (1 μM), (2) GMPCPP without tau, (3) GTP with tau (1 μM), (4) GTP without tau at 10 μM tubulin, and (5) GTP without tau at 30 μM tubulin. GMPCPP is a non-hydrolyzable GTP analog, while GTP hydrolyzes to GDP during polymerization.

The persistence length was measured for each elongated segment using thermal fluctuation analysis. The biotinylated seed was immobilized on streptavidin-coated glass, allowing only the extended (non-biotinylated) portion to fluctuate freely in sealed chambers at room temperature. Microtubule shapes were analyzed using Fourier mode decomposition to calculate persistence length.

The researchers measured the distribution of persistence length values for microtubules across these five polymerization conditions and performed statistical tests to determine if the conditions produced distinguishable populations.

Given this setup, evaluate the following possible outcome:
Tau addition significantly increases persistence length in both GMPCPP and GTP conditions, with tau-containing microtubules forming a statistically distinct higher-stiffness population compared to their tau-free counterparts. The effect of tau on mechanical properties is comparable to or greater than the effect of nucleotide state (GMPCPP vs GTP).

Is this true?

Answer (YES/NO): NO